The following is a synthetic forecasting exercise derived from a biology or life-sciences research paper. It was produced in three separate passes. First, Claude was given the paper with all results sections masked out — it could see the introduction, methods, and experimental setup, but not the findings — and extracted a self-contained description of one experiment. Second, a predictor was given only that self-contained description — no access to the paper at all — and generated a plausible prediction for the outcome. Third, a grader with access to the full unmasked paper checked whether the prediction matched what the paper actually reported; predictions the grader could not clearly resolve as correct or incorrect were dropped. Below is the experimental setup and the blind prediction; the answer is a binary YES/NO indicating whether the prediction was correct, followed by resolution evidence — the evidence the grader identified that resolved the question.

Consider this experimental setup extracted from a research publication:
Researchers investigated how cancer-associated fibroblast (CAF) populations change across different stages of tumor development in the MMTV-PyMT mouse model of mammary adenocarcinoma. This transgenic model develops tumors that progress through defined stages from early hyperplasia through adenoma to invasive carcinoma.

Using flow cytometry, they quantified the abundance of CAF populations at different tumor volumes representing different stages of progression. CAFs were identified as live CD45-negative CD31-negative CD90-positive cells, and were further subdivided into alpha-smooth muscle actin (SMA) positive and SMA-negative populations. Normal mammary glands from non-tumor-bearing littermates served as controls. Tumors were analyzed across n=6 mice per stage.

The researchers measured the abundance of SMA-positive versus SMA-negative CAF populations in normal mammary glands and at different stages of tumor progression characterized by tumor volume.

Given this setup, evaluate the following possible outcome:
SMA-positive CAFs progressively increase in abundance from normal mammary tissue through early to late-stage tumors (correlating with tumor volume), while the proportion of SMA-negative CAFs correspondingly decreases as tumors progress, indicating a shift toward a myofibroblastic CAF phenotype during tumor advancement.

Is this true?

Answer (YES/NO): YES